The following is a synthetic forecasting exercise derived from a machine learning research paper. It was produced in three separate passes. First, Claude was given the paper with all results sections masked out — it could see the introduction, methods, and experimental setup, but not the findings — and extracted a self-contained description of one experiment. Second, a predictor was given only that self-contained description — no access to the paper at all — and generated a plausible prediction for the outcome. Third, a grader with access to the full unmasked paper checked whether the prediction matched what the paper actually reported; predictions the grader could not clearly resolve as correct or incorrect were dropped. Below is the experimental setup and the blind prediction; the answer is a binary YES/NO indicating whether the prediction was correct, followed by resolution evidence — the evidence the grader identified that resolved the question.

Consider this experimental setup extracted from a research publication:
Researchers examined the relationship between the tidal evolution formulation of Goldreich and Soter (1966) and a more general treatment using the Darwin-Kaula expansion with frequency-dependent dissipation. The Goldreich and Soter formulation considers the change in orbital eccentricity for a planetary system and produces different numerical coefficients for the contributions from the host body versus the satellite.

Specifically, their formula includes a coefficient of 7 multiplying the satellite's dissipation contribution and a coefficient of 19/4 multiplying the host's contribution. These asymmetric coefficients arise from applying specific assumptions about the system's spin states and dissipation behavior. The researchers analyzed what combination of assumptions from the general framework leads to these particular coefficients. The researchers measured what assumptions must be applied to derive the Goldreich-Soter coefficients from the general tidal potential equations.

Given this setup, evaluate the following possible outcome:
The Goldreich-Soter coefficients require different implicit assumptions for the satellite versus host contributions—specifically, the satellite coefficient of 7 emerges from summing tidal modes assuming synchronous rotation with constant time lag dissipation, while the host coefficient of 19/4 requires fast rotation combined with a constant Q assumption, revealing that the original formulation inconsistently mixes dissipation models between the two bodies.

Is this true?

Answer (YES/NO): NO